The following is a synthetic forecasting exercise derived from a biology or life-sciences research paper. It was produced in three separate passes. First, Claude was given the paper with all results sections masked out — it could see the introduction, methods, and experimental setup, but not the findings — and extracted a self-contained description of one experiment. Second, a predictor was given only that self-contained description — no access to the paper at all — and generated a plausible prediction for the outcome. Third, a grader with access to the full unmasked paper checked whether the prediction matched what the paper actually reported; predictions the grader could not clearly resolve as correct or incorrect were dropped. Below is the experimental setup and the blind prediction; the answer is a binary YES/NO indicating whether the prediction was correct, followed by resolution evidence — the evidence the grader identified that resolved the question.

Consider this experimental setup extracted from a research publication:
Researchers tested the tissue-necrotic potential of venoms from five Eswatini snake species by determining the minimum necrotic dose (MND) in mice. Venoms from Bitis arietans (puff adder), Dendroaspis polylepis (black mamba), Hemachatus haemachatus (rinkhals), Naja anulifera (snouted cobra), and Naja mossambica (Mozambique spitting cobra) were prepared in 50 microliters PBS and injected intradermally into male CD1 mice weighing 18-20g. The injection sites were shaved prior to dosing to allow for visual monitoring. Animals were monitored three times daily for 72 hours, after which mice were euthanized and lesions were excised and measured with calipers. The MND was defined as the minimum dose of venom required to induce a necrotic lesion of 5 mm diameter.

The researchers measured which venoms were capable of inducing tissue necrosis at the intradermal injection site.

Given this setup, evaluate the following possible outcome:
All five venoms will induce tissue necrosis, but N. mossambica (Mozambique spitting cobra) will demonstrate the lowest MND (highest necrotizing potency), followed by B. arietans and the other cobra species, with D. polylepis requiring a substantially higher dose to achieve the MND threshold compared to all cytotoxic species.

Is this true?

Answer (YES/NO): NO